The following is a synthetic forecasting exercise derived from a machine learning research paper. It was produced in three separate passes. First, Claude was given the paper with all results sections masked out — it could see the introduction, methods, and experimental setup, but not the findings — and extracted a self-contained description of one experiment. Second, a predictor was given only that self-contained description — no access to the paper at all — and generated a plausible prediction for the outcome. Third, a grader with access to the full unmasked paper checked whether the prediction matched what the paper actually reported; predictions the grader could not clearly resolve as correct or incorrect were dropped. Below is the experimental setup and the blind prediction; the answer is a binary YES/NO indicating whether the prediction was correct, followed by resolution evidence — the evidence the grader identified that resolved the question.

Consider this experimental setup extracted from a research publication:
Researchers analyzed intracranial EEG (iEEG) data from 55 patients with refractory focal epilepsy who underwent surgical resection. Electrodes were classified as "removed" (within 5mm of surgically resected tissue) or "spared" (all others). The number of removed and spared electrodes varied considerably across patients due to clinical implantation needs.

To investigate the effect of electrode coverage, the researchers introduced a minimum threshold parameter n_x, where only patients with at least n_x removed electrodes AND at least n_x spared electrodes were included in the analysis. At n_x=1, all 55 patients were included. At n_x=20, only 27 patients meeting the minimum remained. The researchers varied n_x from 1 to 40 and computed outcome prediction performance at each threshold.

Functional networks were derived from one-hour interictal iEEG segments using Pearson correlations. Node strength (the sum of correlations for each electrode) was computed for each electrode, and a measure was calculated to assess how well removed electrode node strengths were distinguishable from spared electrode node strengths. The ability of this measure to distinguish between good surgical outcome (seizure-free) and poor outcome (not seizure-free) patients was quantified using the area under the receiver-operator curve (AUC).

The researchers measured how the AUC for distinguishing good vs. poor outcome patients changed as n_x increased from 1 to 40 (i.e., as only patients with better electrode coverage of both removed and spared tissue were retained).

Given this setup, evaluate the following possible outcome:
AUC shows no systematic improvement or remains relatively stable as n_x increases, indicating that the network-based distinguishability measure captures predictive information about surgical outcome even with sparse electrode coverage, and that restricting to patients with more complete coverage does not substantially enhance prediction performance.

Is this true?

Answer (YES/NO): NO